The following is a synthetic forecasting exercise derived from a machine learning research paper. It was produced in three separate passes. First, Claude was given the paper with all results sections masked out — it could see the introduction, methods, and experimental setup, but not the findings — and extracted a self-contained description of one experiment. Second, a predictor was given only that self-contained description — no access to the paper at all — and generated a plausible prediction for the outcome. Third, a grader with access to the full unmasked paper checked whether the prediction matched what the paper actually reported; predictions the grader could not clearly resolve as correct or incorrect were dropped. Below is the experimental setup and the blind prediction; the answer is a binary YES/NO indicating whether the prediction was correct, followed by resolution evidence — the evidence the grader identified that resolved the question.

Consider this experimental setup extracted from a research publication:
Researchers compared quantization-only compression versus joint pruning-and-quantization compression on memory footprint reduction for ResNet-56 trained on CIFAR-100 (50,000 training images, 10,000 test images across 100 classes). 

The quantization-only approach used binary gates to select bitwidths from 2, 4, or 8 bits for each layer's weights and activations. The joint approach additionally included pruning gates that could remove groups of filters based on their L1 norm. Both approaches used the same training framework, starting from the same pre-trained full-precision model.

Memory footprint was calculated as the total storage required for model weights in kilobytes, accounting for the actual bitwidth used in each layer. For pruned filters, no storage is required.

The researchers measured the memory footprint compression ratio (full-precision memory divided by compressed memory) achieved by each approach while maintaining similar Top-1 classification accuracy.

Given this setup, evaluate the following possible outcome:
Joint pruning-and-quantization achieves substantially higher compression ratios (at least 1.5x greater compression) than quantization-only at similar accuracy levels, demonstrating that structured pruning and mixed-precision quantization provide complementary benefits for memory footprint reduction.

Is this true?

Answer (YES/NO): NO